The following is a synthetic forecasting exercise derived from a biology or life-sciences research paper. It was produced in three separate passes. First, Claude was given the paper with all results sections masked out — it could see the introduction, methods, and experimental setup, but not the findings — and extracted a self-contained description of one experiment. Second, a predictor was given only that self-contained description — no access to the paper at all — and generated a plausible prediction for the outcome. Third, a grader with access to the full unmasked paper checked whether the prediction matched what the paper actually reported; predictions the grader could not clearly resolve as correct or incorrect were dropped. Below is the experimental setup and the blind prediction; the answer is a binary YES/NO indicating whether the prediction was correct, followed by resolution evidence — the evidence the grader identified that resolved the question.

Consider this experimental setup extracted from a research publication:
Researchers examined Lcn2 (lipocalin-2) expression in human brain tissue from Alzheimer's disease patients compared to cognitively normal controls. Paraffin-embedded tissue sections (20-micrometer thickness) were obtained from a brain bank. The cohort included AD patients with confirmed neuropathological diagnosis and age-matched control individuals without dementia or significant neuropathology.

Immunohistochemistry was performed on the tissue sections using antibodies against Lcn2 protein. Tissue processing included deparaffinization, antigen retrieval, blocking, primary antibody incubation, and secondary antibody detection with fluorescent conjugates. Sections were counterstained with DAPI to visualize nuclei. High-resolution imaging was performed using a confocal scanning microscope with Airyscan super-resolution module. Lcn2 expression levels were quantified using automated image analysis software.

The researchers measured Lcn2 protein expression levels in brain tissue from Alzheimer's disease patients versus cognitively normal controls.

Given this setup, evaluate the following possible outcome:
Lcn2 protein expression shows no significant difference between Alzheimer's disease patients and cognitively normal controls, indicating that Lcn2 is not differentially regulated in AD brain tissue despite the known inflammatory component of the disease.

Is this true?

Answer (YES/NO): NO